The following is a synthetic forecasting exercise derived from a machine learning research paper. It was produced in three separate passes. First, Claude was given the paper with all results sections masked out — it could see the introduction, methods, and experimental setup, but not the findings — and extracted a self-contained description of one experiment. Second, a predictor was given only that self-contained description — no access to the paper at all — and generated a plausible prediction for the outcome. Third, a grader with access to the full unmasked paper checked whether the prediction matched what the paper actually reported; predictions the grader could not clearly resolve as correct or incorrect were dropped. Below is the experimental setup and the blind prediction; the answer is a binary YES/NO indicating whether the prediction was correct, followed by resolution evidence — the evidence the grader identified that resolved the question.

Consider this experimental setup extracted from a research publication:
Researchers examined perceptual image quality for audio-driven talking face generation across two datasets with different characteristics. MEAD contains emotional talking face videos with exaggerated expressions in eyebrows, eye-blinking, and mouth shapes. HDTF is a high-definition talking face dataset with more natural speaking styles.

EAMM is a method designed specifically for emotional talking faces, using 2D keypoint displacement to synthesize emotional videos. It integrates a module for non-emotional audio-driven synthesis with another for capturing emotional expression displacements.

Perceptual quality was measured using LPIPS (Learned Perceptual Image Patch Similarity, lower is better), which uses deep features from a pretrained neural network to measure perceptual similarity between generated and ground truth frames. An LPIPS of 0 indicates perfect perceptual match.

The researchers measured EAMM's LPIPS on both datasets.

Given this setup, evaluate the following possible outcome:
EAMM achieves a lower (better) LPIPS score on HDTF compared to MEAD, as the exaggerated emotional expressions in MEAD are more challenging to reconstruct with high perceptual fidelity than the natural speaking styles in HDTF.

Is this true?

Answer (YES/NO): NO